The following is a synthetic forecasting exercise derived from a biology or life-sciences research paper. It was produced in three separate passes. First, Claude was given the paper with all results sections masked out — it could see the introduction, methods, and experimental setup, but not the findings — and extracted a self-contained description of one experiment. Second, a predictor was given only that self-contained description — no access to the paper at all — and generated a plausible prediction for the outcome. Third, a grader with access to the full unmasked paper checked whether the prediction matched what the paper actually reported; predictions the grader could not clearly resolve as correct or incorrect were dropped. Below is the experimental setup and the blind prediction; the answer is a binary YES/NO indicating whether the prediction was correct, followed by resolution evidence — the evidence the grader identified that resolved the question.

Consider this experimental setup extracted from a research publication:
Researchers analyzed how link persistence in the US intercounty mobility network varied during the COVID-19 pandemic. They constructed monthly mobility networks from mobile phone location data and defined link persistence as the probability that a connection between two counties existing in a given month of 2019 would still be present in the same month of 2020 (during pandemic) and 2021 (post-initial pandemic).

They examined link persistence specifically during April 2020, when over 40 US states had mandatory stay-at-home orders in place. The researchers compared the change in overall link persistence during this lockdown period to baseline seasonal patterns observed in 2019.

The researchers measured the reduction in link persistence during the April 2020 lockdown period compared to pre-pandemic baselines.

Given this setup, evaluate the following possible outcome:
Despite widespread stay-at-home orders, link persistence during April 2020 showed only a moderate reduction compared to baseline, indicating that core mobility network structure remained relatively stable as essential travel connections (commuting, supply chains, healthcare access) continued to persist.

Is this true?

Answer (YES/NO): YES